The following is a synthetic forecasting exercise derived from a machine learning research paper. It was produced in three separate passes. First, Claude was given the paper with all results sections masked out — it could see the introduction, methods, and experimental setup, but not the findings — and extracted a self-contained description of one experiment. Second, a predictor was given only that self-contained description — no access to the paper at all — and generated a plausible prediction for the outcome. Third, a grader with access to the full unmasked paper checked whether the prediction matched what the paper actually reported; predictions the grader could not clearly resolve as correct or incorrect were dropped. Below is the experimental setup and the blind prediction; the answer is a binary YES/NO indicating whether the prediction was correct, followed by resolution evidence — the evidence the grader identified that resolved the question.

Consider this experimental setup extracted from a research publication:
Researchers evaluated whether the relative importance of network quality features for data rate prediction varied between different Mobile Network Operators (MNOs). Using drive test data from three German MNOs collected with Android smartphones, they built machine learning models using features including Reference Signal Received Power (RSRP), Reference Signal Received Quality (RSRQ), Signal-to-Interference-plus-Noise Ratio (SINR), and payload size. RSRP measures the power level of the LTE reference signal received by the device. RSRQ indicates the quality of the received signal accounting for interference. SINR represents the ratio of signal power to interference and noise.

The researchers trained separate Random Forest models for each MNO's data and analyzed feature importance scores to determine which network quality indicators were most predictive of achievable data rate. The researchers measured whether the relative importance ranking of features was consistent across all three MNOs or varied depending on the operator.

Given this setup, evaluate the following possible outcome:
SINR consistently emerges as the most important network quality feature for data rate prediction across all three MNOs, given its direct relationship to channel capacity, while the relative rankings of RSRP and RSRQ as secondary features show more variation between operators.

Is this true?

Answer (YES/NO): NO